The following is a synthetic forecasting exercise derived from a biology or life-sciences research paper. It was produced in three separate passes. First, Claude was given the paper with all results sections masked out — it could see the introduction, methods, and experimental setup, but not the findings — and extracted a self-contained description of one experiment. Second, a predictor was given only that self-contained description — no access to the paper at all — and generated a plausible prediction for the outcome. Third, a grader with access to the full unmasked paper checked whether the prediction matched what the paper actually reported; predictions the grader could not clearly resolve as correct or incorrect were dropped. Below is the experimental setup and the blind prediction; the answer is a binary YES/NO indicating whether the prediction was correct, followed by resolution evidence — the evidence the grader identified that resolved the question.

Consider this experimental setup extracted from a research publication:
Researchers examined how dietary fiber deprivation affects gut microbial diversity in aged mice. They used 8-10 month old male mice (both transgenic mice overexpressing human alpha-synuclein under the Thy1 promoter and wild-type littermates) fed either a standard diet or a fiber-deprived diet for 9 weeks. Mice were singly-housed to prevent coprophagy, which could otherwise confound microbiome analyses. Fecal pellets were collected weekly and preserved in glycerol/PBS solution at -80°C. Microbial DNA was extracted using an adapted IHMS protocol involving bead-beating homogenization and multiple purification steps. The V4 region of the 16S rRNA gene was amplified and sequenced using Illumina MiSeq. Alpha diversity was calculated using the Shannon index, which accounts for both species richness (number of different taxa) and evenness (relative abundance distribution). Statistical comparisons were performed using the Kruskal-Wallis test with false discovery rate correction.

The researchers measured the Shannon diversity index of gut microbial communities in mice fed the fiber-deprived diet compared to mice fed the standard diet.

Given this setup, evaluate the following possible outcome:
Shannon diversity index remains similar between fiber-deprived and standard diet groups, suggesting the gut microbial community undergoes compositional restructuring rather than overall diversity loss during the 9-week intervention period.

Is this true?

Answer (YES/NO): NO